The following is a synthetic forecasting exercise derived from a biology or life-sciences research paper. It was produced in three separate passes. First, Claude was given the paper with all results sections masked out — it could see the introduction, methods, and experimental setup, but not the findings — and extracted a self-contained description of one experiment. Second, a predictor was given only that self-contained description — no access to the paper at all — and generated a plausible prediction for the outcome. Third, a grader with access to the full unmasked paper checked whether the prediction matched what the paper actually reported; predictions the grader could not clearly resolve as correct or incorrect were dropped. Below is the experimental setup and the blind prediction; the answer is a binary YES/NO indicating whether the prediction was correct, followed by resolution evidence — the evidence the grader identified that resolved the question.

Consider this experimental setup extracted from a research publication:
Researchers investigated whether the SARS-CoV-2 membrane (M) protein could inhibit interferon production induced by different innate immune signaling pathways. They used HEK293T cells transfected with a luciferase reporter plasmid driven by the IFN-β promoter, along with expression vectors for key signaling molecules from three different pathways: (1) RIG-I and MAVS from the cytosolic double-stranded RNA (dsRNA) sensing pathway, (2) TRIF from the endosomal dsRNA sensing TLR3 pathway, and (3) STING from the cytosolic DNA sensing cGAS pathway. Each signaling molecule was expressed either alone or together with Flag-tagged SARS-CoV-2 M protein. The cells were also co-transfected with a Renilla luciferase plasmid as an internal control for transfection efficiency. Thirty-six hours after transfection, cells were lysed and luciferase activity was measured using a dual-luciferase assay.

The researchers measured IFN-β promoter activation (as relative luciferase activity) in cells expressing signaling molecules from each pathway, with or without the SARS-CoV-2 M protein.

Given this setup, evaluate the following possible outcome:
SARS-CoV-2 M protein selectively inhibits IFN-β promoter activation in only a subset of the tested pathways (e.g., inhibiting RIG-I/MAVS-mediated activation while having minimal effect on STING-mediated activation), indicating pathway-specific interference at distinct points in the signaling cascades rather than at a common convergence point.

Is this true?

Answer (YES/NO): YES